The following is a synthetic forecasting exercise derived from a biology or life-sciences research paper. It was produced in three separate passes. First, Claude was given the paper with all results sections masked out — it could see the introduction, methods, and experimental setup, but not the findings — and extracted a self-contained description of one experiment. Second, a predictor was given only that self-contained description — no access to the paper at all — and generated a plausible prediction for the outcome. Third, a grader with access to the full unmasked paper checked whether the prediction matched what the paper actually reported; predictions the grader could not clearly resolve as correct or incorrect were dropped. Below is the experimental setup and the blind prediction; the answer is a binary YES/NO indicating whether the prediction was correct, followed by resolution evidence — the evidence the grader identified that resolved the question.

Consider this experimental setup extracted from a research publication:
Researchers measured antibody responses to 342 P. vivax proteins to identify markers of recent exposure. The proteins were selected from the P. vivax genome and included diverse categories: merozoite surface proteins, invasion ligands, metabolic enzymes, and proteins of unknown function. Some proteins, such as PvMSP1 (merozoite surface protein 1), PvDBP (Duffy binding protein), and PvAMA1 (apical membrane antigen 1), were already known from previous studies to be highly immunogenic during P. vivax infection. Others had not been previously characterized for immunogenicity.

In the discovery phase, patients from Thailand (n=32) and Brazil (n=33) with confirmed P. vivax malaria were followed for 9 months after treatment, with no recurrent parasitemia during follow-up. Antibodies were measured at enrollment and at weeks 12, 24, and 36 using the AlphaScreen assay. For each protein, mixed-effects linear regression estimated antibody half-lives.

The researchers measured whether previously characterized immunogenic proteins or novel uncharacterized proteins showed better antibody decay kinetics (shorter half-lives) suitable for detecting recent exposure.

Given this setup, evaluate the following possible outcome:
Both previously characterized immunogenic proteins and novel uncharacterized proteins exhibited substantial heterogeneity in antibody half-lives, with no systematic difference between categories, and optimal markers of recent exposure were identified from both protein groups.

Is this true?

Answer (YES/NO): YES